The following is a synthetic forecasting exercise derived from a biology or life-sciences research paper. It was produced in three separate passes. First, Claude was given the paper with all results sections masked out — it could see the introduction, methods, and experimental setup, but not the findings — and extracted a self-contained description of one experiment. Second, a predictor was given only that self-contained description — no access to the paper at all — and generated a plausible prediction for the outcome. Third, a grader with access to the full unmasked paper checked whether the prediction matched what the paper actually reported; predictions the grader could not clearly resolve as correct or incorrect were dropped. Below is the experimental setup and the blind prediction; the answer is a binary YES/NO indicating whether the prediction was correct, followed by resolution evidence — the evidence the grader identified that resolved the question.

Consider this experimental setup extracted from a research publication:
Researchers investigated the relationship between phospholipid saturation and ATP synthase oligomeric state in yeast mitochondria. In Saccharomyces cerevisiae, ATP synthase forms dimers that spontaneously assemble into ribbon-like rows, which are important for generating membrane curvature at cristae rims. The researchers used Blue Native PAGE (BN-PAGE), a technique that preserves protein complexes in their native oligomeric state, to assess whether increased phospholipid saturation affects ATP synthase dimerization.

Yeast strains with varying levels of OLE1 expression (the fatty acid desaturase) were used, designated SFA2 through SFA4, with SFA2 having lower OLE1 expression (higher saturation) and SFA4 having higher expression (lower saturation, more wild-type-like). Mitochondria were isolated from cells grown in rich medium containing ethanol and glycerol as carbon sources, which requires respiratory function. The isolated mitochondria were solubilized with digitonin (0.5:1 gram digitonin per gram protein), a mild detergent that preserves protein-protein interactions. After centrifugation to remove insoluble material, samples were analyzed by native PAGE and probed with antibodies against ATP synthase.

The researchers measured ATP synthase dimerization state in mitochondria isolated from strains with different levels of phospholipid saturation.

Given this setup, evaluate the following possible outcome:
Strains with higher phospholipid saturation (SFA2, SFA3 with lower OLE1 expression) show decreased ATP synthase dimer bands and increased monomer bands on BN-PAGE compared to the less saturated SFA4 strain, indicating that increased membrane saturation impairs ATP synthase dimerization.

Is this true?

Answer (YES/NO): NO